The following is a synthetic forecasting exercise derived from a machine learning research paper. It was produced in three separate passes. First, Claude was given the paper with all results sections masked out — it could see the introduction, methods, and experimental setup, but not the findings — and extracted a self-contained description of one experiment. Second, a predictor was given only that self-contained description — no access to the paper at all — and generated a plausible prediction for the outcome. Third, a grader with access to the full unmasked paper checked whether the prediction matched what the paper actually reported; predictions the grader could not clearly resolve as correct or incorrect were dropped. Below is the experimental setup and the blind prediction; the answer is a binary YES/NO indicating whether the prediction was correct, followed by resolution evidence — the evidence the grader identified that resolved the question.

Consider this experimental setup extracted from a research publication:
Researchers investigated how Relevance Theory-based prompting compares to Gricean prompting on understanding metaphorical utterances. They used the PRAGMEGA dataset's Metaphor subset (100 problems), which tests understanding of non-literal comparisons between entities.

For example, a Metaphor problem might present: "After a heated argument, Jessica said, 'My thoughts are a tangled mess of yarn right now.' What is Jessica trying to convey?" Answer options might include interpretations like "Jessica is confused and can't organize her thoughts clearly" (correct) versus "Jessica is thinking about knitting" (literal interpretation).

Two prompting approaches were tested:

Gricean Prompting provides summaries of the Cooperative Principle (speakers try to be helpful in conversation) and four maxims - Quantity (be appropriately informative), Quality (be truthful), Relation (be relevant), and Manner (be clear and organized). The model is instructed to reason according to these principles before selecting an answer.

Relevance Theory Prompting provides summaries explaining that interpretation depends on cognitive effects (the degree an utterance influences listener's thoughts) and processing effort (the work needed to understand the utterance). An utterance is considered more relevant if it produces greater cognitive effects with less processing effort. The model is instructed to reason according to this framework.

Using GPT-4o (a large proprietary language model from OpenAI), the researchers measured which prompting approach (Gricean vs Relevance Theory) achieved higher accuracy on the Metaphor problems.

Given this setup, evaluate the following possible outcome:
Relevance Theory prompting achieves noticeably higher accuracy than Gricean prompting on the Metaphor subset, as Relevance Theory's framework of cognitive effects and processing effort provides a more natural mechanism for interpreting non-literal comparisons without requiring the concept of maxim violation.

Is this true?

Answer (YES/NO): NO